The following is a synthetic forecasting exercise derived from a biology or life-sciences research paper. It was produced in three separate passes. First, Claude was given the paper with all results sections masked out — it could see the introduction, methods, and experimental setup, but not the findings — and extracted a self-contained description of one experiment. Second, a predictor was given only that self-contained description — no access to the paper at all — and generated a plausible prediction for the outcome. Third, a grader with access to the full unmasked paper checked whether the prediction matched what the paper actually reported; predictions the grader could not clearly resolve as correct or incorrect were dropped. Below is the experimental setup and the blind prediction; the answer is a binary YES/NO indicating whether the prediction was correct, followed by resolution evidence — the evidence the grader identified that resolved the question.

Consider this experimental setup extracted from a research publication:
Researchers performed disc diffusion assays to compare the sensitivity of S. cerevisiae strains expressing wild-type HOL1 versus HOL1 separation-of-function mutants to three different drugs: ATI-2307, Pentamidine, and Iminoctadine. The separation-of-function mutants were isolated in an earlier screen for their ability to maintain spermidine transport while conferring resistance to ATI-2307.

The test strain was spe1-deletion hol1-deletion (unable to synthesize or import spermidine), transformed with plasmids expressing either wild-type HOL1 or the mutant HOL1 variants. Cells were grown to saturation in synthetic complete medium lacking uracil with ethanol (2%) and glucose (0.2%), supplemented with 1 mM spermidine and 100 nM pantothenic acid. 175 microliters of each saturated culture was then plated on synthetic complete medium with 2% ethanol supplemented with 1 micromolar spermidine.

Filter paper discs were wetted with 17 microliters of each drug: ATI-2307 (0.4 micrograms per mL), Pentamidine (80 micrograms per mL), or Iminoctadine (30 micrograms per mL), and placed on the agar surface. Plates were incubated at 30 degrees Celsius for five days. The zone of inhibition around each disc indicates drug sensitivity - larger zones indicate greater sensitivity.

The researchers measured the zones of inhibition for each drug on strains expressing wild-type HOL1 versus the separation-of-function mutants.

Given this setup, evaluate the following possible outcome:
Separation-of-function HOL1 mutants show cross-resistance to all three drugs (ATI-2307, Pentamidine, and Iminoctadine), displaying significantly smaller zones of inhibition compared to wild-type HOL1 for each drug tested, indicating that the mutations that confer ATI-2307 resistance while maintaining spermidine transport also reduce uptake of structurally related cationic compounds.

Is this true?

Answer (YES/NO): YES